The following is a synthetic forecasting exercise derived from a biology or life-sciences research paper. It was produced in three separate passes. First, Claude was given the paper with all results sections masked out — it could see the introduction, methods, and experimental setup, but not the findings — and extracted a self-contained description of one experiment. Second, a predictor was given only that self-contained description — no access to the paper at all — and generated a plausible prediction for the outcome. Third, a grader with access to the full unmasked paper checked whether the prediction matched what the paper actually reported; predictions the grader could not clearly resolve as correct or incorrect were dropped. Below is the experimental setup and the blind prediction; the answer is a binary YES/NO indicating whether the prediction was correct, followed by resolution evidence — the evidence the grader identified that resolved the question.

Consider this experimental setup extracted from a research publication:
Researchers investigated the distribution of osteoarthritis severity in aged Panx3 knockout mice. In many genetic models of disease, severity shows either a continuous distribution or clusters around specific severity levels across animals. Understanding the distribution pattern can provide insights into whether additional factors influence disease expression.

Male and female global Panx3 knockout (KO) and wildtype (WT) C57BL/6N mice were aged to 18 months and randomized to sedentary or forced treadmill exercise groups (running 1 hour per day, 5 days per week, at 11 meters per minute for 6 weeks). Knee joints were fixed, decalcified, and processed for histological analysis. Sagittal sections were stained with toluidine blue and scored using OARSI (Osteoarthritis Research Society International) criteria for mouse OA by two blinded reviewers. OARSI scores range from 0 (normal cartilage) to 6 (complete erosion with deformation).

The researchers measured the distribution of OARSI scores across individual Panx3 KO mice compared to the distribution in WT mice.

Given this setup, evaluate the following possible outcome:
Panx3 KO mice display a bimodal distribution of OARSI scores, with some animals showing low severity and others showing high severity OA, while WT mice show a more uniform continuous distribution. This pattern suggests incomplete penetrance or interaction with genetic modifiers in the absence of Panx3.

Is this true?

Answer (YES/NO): YES